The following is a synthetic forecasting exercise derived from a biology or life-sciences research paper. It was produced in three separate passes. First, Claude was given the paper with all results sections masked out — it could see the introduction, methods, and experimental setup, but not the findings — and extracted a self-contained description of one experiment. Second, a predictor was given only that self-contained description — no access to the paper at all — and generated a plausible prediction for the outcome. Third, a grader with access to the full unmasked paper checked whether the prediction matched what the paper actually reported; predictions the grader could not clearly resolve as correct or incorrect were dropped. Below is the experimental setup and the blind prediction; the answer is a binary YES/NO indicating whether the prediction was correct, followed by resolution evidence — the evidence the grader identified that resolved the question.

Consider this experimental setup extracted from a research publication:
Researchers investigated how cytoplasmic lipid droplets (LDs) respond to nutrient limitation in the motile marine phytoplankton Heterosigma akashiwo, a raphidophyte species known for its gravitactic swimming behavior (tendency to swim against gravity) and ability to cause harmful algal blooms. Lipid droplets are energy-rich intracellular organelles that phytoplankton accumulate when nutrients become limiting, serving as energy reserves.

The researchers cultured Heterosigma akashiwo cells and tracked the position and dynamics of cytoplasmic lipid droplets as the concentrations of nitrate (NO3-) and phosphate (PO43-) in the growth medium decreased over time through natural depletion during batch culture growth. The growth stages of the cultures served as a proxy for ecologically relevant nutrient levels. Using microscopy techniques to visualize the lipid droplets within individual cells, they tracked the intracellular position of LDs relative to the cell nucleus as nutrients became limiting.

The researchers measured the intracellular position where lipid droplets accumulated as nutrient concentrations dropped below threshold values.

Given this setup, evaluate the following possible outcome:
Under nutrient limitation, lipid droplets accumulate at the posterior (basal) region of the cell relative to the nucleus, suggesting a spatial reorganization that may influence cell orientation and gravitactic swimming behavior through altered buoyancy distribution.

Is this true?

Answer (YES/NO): YES